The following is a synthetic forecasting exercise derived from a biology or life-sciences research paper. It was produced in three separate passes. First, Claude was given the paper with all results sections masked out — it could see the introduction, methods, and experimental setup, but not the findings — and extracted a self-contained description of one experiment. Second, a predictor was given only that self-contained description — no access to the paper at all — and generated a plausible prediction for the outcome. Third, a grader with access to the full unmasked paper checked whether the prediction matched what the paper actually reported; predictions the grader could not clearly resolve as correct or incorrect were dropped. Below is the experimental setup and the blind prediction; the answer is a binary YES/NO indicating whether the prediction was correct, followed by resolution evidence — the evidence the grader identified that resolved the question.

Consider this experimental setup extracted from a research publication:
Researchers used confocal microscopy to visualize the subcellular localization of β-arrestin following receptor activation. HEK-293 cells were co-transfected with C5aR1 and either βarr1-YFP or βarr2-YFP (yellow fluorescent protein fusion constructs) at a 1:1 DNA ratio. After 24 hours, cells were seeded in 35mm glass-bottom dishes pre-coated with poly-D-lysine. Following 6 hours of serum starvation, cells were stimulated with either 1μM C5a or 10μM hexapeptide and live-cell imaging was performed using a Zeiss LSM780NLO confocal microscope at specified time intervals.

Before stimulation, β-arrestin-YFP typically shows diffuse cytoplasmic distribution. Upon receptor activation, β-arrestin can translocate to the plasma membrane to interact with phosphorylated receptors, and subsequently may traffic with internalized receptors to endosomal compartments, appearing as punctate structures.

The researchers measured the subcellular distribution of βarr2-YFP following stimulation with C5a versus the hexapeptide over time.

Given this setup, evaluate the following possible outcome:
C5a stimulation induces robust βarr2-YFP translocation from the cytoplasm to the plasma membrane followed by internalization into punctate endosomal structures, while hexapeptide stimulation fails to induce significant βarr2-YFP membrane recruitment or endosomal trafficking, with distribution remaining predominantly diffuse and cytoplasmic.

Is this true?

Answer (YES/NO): NO